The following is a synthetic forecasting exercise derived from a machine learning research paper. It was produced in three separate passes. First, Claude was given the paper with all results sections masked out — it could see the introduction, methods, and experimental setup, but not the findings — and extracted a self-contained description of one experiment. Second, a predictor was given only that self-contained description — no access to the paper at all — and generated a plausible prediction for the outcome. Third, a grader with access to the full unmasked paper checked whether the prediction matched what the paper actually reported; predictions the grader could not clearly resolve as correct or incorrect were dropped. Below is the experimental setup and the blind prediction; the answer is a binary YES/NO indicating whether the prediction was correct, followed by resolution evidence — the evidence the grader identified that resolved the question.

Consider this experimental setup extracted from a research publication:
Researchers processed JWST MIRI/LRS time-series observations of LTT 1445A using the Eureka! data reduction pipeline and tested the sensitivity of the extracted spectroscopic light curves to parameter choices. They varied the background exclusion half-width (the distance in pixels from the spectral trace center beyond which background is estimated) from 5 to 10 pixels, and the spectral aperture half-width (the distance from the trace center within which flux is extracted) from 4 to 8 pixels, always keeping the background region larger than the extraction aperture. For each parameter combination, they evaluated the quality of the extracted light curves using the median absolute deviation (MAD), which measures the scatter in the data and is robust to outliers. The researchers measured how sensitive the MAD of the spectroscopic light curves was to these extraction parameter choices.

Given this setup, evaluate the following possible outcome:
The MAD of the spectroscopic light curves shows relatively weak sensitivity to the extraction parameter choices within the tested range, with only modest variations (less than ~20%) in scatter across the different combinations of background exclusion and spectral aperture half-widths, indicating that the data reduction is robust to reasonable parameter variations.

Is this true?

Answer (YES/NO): YES